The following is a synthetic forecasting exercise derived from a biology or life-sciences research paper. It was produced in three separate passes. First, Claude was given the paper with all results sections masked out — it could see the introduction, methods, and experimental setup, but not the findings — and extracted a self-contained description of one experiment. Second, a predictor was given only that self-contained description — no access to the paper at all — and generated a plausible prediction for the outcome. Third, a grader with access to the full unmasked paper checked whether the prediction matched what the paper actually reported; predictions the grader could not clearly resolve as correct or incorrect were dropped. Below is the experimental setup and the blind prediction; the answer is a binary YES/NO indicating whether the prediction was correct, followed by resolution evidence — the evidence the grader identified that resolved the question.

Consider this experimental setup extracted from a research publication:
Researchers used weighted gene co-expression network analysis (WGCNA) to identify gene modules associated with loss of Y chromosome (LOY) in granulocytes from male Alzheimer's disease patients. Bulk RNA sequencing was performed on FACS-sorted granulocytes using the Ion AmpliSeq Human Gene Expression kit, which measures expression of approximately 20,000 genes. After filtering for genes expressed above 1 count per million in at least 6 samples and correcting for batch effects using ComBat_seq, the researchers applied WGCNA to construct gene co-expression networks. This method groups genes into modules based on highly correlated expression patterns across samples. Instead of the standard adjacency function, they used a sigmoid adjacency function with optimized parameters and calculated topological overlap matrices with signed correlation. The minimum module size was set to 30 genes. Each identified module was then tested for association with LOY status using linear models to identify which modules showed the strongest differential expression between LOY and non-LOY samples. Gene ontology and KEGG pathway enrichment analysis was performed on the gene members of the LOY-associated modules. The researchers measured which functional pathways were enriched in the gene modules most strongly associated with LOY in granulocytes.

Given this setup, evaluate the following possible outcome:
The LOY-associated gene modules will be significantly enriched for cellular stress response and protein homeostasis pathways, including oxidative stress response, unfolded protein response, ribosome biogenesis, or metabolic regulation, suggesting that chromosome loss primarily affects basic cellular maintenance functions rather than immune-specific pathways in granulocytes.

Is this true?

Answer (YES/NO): NO